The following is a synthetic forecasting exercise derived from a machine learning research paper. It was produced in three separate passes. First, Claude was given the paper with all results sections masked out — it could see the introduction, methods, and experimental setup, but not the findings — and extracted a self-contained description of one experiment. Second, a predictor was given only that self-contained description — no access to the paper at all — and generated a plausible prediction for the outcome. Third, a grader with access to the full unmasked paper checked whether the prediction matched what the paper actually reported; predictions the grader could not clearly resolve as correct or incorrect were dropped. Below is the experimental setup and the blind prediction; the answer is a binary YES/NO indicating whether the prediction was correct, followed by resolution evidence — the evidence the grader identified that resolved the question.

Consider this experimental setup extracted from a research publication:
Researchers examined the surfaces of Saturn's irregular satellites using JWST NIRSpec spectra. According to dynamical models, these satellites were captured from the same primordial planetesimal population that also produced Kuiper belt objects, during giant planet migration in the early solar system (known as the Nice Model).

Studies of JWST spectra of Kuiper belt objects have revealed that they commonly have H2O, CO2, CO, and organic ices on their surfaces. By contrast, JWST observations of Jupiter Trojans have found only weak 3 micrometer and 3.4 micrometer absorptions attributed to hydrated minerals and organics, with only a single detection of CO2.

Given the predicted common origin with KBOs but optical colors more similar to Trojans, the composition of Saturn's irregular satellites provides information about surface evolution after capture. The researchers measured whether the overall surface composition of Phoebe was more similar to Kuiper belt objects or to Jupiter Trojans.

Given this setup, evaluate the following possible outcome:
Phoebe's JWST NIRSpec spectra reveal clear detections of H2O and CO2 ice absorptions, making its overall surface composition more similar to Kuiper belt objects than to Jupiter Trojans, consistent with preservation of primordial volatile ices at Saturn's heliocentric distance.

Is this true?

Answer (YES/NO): YES